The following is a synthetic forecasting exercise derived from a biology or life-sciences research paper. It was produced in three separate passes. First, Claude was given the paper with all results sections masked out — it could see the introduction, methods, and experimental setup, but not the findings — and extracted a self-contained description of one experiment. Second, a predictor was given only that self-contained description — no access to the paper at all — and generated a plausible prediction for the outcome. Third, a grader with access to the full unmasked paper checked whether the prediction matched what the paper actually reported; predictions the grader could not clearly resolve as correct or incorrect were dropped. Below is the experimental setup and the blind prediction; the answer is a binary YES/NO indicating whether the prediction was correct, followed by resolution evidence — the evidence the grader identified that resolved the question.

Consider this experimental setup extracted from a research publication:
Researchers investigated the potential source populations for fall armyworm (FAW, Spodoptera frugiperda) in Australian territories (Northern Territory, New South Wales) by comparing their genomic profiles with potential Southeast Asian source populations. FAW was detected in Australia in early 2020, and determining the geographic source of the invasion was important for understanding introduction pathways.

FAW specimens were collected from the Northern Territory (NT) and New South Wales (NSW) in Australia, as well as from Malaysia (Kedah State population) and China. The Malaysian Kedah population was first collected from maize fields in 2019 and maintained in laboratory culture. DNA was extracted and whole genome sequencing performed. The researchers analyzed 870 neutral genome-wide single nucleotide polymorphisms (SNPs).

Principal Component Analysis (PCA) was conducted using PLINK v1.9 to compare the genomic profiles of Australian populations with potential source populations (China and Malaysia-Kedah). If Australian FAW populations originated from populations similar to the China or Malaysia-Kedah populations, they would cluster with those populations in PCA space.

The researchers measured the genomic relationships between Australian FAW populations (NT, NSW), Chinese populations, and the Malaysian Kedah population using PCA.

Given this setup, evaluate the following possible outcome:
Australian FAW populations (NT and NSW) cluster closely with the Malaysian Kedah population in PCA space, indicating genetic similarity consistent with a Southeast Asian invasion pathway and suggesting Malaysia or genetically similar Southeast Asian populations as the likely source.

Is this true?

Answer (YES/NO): NO